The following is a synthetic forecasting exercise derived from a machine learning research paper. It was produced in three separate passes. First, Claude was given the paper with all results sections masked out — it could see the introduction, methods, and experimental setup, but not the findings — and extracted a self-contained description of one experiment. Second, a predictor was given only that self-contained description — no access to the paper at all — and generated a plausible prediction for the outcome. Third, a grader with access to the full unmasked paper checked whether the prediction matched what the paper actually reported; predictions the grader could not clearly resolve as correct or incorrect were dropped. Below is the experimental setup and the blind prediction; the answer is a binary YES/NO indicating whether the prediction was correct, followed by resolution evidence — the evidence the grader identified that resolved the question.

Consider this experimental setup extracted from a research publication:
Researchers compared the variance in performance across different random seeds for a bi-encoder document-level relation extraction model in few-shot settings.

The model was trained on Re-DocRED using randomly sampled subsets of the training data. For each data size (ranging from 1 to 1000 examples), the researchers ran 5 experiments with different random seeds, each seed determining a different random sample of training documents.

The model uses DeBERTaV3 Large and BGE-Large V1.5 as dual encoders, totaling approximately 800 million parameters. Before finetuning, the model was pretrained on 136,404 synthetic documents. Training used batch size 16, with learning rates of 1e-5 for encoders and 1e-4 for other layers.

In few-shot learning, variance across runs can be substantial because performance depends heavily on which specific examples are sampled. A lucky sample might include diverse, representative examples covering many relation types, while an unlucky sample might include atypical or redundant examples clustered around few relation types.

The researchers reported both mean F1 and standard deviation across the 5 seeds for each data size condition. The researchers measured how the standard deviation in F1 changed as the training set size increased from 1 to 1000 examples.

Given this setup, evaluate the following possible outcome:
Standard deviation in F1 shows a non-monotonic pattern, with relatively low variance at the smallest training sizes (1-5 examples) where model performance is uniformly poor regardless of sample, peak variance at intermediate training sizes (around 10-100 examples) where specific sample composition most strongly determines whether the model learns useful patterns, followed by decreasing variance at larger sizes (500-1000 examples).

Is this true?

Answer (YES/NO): NO